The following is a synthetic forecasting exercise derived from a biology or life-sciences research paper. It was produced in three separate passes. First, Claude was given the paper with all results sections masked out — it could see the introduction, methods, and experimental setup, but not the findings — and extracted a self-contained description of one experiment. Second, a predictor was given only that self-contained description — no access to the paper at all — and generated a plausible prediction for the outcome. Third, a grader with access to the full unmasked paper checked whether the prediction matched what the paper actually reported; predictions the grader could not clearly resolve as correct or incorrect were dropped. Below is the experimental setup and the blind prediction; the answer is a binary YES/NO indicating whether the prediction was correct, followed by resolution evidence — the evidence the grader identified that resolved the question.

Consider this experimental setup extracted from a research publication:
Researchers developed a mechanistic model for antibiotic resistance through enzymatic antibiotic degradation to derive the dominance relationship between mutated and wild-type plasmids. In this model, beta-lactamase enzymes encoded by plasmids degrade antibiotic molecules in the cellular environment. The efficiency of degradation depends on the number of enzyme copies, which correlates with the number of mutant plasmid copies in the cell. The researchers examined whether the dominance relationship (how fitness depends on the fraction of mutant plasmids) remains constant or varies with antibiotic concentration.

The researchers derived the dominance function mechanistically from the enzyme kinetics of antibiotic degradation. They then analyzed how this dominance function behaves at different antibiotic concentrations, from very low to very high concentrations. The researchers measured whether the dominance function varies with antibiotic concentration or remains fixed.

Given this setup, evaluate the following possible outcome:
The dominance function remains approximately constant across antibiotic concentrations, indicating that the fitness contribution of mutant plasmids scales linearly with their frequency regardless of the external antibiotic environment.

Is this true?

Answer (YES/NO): NO